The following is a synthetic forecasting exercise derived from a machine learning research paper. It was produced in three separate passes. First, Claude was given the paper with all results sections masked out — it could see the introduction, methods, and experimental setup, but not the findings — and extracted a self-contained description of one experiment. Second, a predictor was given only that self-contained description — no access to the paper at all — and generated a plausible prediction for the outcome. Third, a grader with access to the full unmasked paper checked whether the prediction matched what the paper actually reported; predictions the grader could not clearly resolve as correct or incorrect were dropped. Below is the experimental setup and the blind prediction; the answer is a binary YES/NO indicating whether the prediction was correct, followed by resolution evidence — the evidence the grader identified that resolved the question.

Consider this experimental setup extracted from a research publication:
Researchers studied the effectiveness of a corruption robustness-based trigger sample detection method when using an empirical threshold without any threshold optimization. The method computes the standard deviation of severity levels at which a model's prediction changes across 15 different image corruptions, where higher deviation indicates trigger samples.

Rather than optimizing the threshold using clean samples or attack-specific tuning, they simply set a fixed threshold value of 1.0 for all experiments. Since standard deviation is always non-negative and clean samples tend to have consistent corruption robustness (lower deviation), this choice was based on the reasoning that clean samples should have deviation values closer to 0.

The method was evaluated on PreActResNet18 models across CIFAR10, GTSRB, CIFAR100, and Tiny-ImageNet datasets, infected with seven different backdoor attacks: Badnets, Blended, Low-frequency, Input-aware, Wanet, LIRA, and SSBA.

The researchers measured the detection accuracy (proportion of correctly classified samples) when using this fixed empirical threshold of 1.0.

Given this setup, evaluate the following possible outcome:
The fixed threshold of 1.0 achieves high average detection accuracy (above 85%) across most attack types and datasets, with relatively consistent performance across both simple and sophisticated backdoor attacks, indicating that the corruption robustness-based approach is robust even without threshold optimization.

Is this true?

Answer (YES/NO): NO